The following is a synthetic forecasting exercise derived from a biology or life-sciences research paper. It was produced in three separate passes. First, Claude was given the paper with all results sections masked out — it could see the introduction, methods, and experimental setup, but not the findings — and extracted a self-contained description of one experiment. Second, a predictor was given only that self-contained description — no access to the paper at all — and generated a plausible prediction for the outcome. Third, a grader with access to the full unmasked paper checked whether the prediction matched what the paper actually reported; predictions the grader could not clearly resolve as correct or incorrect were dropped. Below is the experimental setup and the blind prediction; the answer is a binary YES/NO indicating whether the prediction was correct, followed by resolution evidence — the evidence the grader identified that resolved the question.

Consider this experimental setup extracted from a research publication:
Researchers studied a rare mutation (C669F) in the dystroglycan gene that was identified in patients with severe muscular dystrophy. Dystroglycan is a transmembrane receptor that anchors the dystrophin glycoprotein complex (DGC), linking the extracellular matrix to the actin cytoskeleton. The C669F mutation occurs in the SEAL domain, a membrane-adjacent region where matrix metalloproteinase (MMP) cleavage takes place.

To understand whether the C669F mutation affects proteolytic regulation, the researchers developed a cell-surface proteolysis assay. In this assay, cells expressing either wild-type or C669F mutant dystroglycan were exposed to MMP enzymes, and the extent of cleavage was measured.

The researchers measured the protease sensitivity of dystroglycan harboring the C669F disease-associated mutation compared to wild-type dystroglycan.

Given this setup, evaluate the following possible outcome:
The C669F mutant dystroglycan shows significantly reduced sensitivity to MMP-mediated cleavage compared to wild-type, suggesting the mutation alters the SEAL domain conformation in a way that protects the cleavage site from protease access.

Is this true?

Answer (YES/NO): NO